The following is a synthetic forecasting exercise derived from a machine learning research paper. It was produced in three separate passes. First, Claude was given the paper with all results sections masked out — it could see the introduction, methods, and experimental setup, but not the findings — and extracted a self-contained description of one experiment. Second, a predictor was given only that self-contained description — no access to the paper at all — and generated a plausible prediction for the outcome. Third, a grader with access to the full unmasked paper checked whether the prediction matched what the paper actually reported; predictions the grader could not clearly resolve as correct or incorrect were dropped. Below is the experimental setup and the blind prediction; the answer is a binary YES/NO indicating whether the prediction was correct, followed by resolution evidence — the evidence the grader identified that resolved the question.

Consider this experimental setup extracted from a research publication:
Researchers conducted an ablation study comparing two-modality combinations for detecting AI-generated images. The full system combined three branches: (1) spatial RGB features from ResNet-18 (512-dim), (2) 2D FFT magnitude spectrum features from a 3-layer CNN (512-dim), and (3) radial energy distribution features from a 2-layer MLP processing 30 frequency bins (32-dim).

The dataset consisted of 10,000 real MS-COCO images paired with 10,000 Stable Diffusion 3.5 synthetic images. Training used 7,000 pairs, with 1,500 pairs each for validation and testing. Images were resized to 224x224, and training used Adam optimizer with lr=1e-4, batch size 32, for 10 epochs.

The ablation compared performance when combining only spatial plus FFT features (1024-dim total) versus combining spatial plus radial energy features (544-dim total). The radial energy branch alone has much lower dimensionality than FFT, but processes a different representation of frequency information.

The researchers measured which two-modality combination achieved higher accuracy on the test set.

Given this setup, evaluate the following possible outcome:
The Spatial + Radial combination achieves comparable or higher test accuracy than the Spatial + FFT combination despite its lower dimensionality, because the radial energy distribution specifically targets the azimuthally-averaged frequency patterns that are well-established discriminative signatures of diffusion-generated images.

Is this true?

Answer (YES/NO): NO